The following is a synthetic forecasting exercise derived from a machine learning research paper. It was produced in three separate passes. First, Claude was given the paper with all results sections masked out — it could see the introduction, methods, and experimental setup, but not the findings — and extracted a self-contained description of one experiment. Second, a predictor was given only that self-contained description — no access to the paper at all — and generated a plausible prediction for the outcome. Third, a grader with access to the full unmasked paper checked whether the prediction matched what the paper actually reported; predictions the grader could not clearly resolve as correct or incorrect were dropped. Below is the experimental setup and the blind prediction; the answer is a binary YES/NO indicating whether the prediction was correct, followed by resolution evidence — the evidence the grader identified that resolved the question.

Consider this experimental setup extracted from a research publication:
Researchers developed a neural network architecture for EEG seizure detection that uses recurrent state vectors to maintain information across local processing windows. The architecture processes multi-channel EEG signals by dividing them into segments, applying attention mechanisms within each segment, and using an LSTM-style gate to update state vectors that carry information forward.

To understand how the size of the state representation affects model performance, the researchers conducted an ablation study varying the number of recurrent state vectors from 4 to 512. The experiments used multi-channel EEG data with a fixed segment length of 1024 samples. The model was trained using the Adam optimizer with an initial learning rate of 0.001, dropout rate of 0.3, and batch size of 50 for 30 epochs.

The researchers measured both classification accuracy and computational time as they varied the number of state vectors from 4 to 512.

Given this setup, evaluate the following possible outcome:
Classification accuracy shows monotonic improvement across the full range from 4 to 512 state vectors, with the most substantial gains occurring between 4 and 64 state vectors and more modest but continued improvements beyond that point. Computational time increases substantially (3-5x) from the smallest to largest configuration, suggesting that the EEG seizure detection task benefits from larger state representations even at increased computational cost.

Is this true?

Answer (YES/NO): NO